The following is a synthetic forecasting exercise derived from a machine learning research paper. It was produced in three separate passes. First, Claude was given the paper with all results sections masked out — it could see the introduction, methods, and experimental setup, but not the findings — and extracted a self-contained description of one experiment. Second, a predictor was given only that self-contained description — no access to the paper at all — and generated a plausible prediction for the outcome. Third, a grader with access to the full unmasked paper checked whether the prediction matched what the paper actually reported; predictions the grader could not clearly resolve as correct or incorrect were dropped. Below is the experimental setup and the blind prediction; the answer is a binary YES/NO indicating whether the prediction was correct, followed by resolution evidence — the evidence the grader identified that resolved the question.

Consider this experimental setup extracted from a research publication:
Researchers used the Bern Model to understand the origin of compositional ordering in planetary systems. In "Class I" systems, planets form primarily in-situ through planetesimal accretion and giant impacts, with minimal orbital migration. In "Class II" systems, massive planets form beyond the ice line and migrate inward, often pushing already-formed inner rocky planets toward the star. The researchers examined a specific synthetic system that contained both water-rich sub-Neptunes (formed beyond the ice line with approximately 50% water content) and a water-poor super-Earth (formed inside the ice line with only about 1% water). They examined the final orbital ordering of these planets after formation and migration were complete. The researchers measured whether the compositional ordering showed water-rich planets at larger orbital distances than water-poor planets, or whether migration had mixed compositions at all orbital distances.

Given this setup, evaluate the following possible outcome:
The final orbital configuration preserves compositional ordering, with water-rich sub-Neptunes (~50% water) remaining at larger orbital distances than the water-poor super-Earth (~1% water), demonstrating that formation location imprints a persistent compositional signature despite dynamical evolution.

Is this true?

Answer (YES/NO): YES